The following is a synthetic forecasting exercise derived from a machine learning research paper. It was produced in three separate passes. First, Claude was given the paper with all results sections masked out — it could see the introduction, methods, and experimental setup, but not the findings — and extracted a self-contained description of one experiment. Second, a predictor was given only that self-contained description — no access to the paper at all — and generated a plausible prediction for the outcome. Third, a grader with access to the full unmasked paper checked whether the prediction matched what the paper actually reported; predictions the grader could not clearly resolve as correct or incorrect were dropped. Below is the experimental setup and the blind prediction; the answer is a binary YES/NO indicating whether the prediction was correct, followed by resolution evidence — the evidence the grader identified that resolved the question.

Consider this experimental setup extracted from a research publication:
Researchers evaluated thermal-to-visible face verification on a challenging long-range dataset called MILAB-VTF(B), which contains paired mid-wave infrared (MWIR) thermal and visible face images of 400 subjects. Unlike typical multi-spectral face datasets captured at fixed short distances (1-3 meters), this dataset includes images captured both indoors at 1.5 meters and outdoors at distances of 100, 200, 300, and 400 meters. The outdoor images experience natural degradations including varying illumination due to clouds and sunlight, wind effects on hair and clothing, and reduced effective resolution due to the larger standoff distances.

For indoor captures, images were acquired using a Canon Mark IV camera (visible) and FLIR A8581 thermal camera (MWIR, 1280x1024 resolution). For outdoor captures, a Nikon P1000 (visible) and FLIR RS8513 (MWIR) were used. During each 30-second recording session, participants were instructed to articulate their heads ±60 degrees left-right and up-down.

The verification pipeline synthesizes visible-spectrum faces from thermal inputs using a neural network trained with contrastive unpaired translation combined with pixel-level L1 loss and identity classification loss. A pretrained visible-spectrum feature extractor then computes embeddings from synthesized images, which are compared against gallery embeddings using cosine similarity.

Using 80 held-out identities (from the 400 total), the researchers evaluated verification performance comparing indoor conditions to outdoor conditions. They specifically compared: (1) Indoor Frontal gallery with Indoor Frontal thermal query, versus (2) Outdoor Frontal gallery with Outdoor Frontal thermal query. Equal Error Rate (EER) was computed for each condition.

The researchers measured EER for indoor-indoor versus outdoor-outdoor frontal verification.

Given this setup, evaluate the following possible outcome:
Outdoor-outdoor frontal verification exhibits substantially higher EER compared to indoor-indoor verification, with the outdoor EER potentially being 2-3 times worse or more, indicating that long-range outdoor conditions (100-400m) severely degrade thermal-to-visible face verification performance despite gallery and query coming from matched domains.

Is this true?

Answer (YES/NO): NO